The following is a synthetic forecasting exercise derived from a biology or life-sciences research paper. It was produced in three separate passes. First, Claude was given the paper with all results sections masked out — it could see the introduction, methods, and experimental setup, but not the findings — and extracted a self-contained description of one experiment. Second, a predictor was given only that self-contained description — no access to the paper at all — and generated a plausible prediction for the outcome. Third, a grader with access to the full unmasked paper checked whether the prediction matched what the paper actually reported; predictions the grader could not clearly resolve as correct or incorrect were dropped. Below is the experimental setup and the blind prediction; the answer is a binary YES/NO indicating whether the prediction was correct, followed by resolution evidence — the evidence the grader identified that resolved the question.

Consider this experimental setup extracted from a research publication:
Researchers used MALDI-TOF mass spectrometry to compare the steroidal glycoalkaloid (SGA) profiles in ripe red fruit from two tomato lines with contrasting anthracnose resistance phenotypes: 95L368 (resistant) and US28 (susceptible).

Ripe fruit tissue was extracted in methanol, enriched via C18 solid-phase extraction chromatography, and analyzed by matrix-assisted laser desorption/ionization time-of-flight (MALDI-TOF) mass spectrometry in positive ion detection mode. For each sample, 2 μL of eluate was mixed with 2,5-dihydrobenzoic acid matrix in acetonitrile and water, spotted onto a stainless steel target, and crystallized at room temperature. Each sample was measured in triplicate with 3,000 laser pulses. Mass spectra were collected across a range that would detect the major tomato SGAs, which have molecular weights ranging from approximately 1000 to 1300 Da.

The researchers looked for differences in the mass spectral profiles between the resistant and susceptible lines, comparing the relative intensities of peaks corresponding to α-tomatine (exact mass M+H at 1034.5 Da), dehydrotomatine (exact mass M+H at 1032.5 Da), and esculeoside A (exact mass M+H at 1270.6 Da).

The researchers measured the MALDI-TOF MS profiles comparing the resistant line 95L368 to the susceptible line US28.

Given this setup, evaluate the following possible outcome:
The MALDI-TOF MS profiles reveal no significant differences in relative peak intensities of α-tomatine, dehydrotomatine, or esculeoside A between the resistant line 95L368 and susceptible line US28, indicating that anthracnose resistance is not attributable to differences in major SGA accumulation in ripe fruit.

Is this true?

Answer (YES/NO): NO